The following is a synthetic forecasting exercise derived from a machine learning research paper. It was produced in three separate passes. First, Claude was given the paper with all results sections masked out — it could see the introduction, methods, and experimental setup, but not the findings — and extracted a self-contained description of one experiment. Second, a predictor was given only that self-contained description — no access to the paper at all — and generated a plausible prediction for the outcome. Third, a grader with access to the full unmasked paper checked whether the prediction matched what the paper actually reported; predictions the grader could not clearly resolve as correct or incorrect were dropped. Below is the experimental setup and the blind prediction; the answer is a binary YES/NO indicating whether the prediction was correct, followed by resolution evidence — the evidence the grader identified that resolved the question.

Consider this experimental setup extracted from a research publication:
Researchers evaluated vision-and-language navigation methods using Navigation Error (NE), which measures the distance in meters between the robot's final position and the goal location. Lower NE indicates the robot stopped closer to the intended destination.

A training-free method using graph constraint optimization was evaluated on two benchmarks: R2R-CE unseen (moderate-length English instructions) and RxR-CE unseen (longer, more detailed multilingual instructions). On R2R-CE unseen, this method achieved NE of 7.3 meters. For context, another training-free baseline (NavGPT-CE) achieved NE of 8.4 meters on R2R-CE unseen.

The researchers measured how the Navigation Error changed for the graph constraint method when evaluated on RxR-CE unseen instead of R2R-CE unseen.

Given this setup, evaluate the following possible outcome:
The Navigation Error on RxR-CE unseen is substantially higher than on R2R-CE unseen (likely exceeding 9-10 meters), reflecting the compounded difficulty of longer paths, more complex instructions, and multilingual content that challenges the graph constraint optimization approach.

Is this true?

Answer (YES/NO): NO